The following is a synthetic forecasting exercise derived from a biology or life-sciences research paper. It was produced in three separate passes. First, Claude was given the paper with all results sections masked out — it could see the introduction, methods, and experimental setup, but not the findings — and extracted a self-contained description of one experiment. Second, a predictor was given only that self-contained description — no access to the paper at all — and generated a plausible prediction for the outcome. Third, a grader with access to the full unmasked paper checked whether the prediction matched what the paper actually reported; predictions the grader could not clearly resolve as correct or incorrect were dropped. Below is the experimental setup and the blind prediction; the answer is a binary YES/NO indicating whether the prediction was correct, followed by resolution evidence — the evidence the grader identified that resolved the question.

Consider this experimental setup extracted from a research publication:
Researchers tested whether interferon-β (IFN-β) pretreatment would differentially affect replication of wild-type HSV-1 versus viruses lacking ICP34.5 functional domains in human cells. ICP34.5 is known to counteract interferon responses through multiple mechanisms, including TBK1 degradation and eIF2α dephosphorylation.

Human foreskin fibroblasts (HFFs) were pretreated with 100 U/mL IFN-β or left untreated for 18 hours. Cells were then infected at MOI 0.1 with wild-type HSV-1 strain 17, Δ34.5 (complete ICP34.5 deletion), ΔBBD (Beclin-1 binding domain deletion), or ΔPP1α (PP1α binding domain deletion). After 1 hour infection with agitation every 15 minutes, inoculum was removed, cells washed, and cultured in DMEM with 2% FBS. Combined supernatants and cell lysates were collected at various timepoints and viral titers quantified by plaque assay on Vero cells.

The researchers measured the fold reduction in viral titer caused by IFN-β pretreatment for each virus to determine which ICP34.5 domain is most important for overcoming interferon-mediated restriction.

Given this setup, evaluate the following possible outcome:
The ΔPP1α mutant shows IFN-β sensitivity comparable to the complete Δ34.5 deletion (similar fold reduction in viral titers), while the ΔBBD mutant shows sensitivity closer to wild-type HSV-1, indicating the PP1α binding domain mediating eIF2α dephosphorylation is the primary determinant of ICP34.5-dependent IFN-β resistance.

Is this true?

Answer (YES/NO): NO